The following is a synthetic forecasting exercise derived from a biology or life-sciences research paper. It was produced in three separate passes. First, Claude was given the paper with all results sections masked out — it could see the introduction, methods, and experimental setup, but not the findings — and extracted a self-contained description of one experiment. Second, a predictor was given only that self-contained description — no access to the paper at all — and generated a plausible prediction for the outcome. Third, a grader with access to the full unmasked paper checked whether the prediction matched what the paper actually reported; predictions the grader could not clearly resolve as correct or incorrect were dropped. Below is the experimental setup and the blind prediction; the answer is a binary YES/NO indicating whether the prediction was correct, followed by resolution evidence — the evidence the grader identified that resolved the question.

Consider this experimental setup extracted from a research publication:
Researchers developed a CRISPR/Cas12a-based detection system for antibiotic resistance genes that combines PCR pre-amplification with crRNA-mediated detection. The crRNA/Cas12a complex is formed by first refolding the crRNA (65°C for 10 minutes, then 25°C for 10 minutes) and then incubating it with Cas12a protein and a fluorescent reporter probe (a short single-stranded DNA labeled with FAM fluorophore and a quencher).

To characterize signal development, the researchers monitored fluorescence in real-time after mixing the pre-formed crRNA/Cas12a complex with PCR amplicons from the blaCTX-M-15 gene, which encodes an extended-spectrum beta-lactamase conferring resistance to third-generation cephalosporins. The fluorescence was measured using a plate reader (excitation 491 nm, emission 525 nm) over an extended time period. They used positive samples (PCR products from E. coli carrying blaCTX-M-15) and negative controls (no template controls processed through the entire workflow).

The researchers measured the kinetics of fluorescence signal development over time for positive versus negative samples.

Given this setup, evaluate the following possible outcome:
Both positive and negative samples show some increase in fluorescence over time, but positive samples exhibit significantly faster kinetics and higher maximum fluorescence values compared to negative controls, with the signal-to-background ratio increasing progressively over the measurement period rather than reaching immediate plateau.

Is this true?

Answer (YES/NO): NO